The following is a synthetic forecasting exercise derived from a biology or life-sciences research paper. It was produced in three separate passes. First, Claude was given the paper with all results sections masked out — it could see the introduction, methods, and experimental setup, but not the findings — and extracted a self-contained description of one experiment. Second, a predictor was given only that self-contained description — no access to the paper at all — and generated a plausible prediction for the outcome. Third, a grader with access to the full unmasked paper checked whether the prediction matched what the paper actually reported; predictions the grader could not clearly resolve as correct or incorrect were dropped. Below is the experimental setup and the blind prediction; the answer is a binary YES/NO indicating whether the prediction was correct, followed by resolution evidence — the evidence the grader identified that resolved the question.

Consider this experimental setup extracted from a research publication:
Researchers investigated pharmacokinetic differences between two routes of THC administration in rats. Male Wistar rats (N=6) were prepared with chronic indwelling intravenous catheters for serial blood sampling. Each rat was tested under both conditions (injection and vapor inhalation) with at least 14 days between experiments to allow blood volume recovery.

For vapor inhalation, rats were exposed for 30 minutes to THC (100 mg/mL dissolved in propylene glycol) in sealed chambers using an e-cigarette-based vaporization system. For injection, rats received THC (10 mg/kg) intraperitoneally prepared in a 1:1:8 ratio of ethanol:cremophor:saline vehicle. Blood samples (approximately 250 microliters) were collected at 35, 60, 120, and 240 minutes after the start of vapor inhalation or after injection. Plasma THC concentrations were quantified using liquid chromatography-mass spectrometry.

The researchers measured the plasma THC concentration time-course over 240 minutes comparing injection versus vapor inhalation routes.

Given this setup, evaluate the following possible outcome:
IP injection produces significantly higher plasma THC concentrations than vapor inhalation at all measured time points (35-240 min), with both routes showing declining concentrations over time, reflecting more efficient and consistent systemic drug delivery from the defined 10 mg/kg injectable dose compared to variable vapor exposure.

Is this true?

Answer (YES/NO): NO